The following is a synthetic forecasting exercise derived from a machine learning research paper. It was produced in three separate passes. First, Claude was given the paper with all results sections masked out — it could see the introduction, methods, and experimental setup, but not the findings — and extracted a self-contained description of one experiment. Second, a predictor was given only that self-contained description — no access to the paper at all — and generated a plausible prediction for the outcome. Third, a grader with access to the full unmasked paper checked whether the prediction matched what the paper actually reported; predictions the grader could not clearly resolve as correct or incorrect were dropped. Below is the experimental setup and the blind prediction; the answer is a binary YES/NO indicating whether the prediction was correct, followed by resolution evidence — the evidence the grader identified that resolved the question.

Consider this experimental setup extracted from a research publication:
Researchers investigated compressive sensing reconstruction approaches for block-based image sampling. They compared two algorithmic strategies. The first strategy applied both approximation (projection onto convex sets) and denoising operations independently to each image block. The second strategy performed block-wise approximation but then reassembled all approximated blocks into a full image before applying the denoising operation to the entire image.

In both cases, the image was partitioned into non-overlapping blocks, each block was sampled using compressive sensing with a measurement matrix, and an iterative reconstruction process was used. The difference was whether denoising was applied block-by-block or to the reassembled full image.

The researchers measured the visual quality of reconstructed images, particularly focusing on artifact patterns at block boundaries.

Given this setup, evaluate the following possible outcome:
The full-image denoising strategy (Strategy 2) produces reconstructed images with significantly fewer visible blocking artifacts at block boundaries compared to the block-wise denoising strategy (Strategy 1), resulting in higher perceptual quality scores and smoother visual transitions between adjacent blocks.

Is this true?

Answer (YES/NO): YES